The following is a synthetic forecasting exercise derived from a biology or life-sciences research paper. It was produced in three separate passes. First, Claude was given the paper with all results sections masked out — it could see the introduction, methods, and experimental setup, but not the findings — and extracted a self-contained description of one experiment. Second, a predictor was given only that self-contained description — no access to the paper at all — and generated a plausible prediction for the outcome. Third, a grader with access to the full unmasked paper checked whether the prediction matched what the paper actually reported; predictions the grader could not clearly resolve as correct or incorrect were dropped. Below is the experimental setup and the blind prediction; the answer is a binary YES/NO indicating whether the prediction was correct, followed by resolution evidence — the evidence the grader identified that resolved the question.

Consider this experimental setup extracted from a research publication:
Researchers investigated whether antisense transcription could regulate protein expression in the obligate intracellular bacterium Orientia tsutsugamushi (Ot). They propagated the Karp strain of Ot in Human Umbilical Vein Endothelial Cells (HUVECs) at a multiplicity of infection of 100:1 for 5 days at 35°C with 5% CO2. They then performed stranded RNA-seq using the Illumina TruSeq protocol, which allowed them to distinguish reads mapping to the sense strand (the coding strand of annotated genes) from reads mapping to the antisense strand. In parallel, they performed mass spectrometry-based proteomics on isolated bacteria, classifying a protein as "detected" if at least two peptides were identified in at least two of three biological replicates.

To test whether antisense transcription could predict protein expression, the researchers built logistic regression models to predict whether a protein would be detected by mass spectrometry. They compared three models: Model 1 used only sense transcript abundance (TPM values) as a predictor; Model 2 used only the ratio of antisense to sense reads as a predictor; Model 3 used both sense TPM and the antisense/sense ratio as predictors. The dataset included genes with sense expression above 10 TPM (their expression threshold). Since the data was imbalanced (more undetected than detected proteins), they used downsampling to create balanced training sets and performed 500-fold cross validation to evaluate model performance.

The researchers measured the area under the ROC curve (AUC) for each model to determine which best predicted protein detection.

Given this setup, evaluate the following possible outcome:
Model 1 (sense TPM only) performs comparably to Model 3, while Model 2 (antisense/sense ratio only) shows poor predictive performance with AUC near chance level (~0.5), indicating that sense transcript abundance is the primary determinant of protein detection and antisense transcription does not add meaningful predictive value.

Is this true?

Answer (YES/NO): NO